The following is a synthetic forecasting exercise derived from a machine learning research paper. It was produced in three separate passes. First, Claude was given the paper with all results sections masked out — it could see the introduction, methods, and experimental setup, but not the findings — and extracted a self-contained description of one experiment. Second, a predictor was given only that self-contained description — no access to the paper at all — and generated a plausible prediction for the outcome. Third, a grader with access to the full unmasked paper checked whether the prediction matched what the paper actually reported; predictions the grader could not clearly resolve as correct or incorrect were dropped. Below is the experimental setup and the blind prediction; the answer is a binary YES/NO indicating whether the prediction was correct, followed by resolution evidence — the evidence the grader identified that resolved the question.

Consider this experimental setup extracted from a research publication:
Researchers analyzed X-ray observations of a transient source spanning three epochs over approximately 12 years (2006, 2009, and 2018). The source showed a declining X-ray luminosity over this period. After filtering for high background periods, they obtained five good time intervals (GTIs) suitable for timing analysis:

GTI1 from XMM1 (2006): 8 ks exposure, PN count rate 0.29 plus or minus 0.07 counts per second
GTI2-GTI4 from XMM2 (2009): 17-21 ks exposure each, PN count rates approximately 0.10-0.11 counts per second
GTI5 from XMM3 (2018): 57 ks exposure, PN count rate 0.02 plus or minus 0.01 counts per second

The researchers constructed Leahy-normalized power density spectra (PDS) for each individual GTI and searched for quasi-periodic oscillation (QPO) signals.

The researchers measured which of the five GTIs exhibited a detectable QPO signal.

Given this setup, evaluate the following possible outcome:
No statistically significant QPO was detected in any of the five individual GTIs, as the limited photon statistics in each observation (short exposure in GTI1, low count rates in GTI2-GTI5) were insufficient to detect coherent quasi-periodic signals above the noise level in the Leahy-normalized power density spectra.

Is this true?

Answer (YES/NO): NO